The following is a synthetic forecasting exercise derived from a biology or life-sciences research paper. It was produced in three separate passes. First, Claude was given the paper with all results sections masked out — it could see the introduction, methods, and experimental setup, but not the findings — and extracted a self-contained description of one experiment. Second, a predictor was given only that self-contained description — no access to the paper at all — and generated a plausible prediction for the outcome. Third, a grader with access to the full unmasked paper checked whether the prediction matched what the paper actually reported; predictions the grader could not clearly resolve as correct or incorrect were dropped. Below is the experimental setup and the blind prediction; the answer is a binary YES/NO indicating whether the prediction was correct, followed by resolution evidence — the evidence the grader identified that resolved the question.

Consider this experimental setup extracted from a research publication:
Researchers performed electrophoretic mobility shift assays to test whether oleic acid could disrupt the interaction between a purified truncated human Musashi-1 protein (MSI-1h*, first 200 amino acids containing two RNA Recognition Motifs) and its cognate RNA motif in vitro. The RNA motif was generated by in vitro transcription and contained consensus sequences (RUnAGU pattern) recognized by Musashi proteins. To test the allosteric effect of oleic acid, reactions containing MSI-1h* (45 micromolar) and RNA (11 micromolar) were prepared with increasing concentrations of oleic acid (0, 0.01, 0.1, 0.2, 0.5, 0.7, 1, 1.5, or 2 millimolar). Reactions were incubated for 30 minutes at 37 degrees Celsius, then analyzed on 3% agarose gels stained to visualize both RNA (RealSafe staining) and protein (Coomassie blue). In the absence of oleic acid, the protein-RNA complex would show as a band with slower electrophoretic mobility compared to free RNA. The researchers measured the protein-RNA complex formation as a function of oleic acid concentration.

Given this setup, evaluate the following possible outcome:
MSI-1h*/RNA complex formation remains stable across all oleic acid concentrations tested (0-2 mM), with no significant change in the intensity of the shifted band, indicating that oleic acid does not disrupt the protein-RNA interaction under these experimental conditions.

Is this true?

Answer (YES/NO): NO